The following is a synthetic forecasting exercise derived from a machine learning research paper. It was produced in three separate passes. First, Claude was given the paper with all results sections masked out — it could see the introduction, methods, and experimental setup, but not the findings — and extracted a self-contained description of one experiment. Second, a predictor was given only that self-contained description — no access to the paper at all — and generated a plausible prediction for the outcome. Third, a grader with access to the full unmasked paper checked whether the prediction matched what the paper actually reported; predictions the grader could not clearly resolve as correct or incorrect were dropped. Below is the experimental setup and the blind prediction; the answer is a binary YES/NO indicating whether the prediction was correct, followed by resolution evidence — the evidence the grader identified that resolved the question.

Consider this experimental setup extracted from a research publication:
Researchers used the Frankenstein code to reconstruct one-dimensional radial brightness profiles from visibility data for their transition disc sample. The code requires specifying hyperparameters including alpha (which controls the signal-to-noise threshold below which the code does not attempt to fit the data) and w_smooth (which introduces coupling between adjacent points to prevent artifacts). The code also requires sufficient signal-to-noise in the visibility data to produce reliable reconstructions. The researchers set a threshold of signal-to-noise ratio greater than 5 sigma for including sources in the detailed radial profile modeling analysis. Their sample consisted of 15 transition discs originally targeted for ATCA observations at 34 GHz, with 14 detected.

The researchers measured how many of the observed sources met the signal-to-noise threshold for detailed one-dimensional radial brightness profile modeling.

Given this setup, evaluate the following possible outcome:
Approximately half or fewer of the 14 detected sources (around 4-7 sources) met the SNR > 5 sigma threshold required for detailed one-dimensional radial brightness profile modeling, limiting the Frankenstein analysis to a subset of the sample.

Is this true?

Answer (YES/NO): NO